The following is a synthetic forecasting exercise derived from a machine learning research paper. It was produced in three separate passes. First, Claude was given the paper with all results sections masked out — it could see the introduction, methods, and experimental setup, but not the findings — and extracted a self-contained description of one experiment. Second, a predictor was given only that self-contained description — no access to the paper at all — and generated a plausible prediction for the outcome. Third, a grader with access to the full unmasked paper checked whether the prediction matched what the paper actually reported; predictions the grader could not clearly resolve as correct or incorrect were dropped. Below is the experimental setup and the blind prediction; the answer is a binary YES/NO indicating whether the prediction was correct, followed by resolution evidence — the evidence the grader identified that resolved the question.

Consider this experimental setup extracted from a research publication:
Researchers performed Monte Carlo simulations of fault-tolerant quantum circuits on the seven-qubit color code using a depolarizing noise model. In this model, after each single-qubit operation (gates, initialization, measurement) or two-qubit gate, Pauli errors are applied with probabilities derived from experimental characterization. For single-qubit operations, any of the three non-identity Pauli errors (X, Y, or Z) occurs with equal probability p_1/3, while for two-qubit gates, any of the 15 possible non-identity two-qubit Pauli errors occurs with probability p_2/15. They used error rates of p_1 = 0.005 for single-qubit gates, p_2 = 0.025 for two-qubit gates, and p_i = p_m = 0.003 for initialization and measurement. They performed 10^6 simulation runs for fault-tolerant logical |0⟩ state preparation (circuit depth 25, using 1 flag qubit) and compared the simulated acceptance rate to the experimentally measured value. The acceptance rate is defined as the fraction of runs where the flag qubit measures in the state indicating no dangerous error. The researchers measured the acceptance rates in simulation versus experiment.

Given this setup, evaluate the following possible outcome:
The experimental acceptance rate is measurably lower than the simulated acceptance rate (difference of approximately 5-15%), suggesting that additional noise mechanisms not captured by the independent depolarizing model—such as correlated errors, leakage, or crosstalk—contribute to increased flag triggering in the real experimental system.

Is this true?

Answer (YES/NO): YES